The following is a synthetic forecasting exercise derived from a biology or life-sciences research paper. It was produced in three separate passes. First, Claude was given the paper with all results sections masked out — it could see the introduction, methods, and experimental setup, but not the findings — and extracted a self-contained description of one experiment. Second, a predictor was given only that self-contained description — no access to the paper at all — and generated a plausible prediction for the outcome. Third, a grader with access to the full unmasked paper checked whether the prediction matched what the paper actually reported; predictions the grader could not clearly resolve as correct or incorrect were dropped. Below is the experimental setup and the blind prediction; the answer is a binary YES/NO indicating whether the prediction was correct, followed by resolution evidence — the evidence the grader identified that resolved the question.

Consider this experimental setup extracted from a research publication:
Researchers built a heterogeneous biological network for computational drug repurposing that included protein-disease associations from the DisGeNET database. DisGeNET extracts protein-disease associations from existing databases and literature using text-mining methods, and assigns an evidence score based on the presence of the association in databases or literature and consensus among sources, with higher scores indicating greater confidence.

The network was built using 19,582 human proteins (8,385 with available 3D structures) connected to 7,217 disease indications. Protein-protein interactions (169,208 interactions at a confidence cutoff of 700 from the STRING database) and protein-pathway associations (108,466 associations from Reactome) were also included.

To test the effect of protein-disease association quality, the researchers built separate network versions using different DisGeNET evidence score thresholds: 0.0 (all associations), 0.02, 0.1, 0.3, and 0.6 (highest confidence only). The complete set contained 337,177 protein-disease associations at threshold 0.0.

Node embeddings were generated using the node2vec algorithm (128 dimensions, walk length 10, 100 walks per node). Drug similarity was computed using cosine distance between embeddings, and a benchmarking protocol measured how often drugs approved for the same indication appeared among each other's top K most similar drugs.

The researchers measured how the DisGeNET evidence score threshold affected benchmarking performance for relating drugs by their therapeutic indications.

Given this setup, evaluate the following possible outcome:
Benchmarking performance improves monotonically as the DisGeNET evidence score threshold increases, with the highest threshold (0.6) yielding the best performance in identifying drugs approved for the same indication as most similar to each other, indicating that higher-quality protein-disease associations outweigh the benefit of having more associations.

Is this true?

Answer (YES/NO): NO